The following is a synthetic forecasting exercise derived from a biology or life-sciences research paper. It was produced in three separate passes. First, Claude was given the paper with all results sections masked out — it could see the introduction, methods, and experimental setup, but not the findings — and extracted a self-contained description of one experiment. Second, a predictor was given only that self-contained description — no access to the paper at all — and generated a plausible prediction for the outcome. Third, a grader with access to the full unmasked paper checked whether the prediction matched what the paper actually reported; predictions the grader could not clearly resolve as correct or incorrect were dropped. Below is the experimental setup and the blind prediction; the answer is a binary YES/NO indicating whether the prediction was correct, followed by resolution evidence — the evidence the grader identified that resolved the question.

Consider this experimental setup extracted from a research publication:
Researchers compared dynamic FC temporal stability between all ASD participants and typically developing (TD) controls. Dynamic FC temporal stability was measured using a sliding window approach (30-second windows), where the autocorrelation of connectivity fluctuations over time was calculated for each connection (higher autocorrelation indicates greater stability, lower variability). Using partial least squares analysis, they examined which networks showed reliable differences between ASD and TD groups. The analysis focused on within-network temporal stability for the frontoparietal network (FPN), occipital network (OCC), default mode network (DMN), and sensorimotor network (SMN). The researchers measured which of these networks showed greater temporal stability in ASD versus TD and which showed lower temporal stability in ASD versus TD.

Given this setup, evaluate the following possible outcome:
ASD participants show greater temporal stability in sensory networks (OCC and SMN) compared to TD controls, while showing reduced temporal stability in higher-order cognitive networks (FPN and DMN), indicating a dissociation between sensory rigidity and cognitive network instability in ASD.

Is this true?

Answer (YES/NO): NO